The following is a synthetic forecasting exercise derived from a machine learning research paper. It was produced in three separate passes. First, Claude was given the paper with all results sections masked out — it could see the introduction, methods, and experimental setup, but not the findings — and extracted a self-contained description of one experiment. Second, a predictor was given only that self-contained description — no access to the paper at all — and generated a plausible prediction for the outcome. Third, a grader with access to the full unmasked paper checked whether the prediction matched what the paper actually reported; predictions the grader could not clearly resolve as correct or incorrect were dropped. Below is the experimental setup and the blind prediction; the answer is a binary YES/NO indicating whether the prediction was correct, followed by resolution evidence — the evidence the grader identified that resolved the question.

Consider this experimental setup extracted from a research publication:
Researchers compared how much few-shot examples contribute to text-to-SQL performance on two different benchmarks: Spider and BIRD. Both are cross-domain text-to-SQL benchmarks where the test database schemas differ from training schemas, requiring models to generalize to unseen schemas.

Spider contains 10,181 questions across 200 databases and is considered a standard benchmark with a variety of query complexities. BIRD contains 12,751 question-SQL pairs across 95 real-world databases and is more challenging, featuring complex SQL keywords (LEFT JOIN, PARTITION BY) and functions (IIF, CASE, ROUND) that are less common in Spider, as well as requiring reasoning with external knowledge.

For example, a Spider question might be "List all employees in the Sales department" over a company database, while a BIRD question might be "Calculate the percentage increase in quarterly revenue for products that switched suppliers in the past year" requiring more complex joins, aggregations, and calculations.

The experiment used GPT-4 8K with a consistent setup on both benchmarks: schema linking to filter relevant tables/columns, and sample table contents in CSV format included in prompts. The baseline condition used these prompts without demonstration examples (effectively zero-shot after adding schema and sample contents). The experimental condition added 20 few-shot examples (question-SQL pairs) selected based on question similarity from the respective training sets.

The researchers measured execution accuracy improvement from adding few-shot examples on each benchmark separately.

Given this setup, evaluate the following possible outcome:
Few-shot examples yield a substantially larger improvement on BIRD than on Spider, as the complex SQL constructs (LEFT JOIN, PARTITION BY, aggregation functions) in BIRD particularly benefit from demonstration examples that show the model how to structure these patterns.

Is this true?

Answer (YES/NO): NO